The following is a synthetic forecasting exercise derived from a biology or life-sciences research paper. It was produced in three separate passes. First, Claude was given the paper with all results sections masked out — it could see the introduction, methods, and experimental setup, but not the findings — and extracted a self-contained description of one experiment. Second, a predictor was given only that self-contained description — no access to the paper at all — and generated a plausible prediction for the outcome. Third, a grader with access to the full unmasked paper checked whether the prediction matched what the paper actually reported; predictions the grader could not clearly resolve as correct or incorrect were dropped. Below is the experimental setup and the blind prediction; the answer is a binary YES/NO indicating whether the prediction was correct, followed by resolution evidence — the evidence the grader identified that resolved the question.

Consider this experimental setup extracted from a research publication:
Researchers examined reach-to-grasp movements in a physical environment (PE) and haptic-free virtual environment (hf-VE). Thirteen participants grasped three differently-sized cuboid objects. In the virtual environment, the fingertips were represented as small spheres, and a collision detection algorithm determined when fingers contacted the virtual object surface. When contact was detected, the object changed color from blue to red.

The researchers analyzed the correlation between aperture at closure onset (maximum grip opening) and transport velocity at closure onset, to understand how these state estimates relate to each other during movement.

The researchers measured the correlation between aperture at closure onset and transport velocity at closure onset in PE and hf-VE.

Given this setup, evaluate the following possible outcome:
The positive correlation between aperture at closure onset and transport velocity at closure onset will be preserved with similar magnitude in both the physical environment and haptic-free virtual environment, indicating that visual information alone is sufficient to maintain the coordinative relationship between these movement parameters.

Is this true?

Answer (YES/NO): NO